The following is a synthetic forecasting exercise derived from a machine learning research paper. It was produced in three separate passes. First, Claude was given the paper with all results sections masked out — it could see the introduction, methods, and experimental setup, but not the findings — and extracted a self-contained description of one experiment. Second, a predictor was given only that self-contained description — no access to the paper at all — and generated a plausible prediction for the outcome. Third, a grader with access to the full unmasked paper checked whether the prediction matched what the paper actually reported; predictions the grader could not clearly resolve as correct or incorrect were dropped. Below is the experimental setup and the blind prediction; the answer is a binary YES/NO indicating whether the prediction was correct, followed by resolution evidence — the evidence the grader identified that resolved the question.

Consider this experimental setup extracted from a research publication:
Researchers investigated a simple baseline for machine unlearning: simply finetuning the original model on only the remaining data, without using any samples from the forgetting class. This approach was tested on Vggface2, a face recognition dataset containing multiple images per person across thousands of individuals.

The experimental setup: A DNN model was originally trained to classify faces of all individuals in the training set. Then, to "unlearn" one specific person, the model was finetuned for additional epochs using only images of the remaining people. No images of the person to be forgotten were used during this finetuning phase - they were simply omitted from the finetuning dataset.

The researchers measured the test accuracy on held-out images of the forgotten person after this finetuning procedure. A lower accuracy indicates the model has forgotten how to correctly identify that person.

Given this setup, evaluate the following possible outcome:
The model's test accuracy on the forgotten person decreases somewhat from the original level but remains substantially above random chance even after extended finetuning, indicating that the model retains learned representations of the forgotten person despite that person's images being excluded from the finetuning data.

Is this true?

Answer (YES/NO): NO